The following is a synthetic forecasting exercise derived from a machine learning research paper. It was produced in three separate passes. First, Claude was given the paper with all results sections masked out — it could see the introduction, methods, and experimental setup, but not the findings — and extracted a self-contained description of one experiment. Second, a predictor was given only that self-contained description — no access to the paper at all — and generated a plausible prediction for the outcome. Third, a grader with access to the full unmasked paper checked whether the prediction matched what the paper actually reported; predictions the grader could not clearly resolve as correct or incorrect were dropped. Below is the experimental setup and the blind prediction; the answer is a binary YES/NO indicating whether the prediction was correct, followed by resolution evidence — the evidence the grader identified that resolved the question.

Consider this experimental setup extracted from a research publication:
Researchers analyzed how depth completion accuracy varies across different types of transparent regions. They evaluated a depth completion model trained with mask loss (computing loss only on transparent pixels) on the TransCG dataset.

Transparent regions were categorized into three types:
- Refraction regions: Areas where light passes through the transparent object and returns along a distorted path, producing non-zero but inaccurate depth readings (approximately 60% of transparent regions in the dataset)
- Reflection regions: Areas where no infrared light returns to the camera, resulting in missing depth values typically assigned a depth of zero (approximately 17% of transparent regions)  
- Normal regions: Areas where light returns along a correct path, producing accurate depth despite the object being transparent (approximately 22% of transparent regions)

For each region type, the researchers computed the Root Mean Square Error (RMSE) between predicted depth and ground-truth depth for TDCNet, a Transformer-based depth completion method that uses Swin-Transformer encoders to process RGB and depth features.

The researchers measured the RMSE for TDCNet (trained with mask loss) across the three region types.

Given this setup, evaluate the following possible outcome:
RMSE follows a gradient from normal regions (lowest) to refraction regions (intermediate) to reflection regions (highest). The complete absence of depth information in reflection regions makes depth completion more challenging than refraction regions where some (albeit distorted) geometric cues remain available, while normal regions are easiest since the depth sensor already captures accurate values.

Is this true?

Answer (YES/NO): YES